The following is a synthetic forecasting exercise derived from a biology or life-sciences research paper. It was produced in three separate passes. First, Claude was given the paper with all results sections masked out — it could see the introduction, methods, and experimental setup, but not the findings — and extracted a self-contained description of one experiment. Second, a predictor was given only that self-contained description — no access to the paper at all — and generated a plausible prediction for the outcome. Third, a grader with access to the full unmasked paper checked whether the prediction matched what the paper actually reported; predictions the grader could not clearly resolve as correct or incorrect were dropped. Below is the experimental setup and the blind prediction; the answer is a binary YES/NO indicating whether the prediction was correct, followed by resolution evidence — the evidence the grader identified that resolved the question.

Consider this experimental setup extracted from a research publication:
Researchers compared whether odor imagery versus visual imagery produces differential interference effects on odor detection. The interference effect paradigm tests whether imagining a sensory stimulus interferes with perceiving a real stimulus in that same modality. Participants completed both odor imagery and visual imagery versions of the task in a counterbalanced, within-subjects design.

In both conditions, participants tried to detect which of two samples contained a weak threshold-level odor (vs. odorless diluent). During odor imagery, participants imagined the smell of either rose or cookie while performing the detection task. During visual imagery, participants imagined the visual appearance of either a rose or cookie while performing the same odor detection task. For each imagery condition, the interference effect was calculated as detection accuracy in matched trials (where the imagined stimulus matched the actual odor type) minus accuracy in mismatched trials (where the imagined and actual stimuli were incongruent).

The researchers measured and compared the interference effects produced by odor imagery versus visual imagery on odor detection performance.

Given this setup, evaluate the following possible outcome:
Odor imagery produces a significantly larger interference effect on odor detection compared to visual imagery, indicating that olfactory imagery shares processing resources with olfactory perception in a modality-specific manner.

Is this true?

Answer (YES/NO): YES